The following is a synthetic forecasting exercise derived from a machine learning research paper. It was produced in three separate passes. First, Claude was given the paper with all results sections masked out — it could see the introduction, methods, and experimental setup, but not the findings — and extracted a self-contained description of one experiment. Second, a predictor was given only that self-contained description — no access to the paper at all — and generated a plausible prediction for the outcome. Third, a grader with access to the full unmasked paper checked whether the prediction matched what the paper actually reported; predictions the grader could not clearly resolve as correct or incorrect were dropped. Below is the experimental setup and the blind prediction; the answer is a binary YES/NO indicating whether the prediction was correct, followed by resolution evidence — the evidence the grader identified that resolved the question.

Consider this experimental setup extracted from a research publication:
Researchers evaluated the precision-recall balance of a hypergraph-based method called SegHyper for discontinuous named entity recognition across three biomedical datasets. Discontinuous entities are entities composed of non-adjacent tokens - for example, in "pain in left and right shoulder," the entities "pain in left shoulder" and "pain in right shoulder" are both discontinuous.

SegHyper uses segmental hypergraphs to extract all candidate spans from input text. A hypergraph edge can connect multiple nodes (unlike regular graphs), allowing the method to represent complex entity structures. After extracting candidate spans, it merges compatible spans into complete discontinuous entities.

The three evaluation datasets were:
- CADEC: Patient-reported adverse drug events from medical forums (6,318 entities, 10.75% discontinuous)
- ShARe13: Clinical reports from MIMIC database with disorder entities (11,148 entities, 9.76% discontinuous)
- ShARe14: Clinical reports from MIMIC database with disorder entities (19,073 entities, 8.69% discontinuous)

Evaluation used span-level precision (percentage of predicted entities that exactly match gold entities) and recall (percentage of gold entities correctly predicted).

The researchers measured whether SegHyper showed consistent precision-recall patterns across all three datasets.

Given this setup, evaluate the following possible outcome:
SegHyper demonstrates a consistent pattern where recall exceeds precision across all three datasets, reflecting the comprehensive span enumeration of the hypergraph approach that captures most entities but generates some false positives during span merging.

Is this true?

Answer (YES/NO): NO